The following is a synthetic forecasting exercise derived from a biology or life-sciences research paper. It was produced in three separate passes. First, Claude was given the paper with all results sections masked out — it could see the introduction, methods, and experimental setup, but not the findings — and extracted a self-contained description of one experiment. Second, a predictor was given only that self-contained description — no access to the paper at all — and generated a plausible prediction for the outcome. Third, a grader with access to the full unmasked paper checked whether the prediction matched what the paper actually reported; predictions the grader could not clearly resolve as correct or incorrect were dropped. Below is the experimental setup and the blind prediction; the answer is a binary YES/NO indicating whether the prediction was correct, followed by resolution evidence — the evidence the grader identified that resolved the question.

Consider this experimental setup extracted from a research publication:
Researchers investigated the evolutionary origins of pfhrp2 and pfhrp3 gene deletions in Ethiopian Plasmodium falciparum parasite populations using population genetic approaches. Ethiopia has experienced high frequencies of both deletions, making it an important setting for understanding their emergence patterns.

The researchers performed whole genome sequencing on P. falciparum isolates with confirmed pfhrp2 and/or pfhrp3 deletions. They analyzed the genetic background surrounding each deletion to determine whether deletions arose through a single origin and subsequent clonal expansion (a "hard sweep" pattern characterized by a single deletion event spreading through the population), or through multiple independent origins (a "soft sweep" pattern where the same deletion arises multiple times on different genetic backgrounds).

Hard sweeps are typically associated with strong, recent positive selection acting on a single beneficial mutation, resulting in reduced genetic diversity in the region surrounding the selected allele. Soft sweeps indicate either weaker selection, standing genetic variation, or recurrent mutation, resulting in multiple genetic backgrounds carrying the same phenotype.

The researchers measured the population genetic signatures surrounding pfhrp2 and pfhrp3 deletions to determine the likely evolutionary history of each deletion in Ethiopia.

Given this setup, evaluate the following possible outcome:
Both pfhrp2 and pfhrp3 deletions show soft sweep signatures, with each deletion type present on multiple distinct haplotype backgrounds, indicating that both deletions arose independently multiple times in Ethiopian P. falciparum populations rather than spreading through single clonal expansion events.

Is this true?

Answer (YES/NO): NO